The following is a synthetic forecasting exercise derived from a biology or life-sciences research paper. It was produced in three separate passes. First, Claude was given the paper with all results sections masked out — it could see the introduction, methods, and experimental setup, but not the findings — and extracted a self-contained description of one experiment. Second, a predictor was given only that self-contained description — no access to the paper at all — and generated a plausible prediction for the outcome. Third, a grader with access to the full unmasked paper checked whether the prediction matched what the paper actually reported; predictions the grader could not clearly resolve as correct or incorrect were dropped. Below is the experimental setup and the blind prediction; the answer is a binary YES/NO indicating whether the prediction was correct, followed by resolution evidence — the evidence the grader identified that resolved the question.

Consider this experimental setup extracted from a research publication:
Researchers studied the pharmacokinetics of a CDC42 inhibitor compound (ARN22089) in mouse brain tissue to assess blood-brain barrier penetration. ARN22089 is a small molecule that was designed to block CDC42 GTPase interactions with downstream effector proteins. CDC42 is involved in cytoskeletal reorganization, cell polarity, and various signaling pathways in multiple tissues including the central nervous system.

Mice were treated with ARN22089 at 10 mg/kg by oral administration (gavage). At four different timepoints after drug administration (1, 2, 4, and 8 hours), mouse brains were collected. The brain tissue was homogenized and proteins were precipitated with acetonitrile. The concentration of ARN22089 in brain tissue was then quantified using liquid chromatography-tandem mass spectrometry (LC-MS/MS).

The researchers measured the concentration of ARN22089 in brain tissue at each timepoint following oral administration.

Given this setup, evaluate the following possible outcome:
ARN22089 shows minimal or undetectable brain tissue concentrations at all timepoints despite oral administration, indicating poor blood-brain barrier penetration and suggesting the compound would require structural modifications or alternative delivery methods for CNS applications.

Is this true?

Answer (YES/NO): NO